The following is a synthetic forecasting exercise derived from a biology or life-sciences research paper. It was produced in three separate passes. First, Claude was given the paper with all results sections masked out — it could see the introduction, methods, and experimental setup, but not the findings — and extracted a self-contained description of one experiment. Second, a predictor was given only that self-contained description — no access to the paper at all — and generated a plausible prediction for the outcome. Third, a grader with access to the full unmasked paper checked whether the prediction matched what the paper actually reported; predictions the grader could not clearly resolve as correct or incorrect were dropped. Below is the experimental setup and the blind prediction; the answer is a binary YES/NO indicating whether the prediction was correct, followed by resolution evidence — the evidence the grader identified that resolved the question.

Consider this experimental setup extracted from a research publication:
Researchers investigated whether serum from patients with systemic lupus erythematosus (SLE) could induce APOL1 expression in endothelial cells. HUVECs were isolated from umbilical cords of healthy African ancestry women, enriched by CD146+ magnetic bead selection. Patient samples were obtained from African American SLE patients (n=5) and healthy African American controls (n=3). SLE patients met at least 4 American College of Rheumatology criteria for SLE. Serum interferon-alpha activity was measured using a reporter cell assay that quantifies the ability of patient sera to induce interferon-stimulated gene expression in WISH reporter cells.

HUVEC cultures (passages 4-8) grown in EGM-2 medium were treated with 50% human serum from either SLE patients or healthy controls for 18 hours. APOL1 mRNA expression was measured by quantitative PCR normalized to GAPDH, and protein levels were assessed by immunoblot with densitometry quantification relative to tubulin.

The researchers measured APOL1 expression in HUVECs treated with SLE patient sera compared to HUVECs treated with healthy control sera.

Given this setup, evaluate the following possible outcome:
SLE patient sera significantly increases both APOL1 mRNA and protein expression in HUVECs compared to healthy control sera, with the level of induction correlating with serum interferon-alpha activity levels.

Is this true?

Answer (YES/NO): NO